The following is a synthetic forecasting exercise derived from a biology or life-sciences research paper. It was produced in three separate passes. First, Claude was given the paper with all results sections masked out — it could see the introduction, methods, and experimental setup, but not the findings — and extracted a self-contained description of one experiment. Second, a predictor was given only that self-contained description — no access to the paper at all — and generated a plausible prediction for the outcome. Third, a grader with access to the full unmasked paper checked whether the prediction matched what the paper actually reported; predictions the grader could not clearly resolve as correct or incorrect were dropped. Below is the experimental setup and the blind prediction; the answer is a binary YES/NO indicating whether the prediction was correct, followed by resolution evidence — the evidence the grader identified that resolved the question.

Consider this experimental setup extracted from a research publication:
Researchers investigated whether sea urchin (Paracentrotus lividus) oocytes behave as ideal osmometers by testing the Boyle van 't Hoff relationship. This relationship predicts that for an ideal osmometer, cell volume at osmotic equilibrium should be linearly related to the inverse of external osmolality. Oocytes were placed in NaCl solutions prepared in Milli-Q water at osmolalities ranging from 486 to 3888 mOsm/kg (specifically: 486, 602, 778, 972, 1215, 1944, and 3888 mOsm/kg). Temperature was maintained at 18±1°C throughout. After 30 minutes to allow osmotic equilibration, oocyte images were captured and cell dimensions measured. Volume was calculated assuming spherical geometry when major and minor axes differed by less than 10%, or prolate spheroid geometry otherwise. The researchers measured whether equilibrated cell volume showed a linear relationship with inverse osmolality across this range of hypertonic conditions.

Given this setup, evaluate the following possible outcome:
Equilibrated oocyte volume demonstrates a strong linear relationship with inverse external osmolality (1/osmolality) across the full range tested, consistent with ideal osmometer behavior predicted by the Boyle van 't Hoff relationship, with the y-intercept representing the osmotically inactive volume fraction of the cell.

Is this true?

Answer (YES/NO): YES